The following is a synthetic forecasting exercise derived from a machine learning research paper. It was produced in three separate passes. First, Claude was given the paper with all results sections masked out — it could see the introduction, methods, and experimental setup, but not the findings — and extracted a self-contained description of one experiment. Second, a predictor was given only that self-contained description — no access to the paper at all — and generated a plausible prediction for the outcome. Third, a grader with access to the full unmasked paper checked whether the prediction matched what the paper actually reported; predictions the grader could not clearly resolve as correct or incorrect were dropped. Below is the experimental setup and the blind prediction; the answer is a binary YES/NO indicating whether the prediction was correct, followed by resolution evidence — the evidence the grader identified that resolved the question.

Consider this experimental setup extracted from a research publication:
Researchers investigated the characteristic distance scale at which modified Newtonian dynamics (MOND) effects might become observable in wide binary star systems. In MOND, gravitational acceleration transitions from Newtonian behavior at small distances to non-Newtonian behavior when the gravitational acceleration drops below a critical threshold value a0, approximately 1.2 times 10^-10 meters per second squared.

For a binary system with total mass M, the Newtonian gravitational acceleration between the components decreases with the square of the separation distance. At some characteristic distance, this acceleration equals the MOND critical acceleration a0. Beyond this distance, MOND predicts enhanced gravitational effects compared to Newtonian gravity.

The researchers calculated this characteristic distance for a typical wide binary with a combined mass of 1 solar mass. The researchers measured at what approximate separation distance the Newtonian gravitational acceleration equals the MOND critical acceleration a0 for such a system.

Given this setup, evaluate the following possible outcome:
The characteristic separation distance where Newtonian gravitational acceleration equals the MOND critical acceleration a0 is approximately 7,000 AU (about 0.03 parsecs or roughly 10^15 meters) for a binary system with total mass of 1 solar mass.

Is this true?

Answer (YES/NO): YES